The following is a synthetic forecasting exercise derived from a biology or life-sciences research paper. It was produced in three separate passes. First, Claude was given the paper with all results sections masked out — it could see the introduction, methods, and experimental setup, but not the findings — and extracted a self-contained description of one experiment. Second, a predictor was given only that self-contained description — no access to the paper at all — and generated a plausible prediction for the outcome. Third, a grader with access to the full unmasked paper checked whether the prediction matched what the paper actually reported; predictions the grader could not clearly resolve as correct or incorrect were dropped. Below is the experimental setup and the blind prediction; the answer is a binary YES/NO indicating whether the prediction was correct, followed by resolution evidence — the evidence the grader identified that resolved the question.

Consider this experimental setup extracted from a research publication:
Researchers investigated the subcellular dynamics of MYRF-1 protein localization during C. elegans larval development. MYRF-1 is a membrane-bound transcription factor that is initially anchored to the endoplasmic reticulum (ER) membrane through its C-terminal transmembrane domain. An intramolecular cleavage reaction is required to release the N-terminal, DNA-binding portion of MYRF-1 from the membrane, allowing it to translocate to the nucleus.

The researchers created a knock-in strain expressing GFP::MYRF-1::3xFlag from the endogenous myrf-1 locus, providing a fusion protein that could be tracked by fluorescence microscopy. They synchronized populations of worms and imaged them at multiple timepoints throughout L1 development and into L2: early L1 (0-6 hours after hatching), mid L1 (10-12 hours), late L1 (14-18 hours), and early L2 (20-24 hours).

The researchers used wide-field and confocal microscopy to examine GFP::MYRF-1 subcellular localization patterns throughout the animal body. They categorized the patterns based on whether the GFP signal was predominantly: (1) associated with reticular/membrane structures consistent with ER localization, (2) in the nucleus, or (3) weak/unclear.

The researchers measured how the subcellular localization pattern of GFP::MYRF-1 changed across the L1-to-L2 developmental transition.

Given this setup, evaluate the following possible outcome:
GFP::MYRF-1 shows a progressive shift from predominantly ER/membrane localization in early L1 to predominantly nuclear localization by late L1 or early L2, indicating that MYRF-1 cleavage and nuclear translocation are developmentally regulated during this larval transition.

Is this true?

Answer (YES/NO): YES